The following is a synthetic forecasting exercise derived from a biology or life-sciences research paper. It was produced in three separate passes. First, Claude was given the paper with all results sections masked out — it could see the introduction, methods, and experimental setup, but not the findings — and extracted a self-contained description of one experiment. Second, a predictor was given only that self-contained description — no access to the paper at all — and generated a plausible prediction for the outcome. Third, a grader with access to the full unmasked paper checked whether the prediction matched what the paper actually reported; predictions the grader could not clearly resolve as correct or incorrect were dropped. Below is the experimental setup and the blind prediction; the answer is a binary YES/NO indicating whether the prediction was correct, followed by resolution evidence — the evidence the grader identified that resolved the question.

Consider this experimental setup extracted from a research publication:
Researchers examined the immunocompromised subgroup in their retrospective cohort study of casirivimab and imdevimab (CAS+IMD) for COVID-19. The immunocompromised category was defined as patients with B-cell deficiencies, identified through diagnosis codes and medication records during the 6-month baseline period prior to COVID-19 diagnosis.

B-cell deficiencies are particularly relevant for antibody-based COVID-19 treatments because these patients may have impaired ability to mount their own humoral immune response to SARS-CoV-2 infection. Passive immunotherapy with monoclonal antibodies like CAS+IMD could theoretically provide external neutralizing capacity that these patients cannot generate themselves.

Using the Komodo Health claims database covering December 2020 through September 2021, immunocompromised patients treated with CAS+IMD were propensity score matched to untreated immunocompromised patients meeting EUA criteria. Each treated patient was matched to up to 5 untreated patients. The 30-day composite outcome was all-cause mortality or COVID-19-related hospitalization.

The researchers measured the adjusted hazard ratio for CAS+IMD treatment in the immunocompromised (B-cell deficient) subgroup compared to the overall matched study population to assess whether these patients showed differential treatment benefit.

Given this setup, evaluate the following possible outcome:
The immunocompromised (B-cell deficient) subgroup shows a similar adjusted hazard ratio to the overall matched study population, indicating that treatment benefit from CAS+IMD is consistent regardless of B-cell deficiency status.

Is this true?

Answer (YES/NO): NO